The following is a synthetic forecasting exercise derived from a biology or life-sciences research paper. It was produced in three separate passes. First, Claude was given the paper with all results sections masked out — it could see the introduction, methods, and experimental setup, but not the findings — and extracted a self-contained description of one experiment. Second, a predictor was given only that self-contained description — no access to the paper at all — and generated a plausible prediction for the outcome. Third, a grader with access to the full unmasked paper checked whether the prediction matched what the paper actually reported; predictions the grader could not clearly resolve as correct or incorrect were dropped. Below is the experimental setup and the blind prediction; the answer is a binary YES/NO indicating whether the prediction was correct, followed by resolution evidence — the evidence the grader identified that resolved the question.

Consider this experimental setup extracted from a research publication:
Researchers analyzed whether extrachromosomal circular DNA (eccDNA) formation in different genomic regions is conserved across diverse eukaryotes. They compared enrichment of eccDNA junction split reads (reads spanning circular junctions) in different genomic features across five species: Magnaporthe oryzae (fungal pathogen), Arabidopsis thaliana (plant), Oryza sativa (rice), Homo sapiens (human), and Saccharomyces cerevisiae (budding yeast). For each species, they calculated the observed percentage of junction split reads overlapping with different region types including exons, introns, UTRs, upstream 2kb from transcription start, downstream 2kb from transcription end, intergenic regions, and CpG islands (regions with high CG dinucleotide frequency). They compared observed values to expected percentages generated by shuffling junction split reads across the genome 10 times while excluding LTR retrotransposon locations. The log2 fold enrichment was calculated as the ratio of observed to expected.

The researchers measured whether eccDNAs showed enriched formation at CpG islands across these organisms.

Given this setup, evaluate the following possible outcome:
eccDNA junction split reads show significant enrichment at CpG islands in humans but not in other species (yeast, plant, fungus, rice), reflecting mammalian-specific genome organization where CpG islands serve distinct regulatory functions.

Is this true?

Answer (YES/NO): NO